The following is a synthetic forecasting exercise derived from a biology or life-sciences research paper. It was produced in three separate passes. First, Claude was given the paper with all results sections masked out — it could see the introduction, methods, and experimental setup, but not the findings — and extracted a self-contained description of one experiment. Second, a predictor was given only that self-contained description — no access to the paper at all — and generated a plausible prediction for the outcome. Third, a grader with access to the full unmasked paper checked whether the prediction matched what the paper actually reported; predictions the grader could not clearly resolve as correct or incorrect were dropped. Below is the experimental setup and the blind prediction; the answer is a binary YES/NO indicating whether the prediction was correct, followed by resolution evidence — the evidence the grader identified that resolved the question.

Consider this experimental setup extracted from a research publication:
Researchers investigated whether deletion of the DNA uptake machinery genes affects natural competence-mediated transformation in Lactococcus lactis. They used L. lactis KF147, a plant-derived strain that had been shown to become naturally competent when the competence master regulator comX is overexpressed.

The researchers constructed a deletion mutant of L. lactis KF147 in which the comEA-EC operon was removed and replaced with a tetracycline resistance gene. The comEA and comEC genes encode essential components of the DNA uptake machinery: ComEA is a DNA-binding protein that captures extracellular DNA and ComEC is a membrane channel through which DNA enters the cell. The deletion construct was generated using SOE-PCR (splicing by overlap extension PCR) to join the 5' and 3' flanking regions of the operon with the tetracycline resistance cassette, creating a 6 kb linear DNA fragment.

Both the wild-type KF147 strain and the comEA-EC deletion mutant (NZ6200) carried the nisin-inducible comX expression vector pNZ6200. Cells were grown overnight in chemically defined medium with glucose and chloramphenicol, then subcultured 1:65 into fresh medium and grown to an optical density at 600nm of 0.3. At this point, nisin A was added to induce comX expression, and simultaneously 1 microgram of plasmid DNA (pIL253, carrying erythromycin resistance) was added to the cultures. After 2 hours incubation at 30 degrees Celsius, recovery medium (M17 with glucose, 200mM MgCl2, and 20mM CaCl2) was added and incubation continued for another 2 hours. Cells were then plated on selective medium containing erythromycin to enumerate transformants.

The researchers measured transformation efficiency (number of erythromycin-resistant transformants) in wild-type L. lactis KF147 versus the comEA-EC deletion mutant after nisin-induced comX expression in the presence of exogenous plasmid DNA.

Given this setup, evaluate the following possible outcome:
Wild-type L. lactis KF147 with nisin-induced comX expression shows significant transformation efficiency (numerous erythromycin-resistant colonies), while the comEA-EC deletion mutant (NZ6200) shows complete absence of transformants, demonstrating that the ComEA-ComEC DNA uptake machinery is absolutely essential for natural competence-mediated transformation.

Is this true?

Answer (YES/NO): YES